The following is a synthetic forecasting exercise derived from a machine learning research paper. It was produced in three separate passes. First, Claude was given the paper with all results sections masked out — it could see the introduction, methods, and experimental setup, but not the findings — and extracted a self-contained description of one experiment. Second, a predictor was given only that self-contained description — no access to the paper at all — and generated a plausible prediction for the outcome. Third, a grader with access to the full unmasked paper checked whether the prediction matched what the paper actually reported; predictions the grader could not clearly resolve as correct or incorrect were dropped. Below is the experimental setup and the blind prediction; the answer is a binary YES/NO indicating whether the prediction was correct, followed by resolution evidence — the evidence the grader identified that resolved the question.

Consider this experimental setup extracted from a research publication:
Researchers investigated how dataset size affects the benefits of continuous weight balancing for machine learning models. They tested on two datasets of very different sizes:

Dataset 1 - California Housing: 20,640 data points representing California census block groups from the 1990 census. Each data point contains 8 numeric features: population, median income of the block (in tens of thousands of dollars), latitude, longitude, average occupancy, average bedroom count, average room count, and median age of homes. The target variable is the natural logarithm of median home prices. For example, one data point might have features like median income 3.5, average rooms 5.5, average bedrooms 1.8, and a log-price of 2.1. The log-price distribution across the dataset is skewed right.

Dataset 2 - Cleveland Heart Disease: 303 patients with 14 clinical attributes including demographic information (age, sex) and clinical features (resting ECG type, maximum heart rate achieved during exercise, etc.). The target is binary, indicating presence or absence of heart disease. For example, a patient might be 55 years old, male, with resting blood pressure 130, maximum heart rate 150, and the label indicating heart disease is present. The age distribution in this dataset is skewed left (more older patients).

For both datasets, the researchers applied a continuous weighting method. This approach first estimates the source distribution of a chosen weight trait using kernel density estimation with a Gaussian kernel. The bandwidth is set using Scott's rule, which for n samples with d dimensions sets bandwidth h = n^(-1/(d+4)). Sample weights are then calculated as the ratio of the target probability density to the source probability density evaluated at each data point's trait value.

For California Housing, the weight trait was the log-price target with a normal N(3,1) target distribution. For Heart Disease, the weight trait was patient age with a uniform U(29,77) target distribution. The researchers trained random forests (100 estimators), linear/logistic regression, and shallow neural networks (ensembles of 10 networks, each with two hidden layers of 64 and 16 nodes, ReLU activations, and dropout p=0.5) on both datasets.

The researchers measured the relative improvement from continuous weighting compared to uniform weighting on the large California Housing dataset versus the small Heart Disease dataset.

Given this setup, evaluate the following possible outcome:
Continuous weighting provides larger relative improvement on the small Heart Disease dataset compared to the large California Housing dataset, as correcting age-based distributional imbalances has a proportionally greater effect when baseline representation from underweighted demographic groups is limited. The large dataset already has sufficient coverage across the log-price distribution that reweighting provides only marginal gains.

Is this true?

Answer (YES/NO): NO